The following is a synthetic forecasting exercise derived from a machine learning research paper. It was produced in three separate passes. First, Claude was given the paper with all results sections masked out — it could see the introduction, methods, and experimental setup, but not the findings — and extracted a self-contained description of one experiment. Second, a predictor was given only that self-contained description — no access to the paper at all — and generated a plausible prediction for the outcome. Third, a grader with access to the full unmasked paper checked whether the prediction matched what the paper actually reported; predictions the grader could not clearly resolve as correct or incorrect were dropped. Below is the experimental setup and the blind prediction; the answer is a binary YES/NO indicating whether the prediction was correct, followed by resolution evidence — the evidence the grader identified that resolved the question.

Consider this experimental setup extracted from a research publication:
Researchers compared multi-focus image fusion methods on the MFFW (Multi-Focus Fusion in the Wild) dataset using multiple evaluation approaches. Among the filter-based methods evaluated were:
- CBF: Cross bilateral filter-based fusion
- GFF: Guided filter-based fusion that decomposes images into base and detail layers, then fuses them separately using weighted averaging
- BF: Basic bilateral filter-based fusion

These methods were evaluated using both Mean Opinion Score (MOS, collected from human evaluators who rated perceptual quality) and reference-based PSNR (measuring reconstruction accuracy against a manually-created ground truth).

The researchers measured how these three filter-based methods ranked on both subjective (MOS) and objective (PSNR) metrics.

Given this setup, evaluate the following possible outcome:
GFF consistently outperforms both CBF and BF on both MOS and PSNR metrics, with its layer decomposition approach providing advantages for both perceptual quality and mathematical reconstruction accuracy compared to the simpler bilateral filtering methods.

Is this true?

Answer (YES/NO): YES